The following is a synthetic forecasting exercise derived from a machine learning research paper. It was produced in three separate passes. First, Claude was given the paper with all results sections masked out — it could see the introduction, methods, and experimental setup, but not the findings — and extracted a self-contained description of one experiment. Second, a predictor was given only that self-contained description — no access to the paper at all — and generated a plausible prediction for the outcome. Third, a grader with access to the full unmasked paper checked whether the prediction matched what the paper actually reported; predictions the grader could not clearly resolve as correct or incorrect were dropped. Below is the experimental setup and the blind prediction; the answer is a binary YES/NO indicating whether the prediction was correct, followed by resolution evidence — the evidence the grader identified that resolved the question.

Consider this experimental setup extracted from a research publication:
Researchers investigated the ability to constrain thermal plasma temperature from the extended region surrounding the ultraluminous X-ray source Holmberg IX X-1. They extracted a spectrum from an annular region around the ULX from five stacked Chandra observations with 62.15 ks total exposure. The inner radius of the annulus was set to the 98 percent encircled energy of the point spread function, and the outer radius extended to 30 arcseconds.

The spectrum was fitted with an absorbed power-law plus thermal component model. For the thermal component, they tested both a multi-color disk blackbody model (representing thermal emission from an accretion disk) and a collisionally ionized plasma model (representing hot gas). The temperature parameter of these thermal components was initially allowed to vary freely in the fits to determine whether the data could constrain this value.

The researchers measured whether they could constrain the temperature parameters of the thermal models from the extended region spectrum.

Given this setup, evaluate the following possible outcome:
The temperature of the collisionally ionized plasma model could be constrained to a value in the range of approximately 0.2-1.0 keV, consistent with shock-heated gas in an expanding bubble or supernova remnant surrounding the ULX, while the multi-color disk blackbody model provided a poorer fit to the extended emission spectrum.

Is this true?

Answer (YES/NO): NO